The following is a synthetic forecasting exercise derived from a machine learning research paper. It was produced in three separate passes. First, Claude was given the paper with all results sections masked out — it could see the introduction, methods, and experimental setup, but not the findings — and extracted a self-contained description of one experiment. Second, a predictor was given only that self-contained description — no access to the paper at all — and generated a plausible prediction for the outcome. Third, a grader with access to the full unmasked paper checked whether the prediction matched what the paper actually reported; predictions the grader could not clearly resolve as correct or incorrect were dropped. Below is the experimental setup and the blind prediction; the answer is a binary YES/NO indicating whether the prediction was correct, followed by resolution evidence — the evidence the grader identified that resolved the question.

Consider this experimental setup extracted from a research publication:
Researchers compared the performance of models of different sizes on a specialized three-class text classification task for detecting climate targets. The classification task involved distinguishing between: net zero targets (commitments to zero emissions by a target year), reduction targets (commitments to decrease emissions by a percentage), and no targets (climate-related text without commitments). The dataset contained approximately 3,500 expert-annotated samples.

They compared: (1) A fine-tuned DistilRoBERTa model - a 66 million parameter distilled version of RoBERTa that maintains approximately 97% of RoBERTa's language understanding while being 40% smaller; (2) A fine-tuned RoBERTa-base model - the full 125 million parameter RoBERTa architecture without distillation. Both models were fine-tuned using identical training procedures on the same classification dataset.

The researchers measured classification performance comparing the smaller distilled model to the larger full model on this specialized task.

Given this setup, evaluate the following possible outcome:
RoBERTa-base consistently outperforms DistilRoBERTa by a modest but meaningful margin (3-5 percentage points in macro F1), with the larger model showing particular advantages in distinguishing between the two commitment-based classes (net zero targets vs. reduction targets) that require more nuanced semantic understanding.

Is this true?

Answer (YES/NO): NO